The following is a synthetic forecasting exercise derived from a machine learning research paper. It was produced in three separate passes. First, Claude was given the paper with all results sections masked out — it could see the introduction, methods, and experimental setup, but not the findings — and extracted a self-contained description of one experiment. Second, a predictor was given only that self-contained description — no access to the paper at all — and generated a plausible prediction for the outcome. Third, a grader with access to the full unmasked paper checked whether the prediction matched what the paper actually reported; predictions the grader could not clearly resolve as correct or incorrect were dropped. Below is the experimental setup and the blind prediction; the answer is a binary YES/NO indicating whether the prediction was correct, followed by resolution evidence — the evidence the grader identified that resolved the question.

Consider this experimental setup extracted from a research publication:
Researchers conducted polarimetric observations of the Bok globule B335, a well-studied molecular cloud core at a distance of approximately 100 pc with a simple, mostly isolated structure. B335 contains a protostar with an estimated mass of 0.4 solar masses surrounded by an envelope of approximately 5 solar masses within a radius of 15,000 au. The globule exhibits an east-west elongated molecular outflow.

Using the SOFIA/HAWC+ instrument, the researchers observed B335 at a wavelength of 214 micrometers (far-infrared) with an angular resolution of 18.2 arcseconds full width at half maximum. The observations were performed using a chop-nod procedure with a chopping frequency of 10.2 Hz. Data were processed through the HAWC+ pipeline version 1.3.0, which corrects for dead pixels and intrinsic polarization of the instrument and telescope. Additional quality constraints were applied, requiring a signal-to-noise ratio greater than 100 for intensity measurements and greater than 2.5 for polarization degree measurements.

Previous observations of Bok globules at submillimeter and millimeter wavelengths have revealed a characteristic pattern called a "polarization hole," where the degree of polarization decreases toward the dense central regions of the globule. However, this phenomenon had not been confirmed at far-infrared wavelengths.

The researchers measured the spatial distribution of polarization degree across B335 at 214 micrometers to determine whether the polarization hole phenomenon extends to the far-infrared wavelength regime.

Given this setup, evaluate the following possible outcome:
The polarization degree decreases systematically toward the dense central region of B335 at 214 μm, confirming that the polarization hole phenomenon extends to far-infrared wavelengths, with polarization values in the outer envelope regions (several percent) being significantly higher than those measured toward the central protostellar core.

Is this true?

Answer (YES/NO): YES